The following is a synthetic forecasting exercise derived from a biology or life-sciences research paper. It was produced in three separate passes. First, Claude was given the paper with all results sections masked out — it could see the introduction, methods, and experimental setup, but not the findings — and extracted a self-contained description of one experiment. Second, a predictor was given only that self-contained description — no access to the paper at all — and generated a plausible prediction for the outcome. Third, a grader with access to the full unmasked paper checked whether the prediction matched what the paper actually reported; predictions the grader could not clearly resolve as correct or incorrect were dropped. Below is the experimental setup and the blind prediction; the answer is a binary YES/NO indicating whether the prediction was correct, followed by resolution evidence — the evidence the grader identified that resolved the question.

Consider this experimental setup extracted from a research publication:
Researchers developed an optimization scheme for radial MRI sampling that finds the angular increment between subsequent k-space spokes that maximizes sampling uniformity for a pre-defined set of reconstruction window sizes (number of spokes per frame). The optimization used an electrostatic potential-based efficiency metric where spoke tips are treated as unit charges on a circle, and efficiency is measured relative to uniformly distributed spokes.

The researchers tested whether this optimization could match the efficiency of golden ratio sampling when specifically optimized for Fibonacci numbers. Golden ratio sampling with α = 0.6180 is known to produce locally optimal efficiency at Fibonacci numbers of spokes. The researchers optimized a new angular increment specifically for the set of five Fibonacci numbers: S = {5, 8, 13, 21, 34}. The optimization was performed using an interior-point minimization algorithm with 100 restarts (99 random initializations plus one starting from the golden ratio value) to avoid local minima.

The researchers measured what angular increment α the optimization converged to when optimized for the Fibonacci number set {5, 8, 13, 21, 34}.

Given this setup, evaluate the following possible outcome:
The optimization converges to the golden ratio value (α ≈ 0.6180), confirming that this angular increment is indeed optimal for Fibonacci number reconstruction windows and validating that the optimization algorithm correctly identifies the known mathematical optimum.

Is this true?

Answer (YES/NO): NO